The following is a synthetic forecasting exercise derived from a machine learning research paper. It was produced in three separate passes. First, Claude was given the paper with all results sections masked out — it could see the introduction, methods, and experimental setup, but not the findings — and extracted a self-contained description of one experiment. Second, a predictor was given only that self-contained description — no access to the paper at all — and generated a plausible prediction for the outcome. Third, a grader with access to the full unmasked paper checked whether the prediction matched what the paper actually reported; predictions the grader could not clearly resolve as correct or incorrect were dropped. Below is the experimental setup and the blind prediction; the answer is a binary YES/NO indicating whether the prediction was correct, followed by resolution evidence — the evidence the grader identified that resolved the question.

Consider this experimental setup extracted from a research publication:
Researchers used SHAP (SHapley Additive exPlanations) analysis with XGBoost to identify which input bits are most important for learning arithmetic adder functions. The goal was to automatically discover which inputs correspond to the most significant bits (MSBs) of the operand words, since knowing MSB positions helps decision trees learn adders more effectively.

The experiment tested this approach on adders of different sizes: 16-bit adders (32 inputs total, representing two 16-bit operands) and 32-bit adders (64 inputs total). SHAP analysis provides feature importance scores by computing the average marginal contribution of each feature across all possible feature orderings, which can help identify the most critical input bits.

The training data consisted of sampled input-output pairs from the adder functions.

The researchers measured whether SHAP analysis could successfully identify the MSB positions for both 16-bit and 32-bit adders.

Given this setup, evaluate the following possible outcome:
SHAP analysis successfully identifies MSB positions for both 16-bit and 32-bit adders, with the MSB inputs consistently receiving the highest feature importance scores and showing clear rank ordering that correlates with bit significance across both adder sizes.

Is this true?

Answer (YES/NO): NO